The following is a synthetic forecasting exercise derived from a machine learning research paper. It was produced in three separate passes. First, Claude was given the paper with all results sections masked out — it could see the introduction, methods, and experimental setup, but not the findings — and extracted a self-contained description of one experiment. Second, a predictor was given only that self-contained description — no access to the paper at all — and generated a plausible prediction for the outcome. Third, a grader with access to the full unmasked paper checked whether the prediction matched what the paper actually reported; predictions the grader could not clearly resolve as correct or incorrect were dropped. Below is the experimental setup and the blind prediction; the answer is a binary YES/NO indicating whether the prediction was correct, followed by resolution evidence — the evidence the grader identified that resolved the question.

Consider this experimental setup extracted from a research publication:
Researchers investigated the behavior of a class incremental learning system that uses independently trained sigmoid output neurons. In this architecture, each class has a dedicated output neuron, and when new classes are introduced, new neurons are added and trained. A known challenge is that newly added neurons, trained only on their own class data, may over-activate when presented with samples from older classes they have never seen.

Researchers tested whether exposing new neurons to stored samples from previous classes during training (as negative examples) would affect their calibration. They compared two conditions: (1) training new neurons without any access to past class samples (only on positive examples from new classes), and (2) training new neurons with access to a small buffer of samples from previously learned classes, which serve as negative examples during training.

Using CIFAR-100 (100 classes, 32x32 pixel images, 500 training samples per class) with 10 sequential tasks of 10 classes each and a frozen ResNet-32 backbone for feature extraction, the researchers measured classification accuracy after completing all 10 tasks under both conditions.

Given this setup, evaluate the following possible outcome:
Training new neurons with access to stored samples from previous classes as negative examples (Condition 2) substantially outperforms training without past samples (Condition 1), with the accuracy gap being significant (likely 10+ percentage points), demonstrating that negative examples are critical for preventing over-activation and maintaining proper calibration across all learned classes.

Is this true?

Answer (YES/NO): YES